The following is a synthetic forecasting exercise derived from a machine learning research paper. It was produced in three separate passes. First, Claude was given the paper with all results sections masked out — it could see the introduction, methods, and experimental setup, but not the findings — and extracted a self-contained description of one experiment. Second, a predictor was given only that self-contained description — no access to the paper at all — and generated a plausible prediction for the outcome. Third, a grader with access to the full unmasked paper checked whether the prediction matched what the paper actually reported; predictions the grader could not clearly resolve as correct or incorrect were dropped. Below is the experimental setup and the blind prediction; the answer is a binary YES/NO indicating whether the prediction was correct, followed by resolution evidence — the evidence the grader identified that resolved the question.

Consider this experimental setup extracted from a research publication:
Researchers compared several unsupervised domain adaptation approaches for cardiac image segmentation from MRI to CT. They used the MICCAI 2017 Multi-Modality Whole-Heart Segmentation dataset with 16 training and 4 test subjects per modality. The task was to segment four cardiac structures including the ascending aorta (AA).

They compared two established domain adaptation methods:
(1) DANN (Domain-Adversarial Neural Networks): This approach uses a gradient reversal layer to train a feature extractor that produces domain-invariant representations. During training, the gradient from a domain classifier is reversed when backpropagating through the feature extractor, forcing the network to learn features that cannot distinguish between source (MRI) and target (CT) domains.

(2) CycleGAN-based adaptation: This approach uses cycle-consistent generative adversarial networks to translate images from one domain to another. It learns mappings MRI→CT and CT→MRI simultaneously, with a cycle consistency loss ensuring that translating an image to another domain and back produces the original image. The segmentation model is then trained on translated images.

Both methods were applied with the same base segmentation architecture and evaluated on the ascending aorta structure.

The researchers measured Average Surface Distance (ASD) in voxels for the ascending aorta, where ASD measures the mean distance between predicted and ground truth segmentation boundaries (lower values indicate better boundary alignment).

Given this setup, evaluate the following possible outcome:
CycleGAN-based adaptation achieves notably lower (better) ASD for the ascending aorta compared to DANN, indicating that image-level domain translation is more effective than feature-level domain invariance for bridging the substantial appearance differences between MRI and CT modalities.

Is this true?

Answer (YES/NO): YES